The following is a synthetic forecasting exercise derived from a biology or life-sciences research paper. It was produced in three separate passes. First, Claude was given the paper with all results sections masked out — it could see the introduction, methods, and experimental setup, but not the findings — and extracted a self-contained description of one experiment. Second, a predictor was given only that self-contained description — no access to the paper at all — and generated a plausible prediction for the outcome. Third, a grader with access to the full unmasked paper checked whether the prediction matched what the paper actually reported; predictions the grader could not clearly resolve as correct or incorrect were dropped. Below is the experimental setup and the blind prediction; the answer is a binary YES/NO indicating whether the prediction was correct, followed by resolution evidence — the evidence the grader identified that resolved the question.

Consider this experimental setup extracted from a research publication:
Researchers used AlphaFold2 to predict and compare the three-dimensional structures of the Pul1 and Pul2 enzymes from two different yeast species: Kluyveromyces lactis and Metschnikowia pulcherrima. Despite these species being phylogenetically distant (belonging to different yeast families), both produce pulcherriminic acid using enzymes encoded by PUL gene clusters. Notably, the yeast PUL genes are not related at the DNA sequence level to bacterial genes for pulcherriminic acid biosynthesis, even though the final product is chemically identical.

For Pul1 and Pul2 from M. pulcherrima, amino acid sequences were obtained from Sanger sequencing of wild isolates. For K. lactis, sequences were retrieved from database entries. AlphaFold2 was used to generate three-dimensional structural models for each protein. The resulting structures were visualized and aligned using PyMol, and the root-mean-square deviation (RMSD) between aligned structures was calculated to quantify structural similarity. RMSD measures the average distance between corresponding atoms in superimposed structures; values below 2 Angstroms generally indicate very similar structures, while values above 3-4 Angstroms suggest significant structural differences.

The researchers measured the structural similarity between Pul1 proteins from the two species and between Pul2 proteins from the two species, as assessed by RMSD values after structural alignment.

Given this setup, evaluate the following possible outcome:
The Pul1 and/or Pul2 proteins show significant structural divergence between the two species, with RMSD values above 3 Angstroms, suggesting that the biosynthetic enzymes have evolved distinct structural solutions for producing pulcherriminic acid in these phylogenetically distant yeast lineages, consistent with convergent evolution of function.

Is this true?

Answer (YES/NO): NO